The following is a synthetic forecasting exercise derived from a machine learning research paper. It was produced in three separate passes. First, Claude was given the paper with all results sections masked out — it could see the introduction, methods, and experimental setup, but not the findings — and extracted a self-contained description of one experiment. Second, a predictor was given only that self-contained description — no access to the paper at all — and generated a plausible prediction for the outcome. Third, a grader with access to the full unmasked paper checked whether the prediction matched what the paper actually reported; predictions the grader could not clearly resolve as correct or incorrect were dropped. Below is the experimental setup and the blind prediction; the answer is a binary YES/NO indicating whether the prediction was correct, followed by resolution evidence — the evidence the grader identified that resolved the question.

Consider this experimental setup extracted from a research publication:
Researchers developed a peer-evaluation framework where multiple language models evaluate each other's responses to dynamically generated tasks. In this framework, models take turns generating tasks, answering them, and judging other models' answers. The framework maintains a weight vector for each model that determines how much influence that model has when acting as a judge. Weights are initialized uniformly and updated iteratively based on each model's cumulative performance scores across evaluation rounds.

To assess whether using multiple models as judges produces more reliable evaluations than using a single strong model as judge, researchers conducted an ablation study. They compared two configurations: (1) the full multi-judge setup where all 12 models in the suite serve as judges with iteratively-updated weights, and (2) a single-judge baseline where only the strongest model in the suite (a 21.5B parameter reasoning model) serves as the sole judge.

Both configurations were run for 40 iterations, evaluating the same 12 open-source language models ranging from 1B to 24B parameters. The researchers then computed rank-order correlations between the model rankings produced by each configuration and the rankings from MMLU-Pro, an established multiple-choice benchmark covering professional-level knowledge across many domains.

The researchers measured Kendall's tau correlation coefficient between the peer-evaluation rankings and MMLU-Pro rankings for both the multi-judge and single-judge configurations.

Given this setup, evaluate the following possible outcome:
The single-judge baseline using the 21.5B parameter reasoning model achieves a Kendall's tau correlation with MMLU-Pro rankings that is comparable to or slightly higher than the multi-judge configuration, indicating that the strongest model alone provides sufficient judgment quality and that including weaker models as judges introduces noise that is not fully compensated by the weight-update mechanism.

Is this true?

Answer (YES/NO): NO